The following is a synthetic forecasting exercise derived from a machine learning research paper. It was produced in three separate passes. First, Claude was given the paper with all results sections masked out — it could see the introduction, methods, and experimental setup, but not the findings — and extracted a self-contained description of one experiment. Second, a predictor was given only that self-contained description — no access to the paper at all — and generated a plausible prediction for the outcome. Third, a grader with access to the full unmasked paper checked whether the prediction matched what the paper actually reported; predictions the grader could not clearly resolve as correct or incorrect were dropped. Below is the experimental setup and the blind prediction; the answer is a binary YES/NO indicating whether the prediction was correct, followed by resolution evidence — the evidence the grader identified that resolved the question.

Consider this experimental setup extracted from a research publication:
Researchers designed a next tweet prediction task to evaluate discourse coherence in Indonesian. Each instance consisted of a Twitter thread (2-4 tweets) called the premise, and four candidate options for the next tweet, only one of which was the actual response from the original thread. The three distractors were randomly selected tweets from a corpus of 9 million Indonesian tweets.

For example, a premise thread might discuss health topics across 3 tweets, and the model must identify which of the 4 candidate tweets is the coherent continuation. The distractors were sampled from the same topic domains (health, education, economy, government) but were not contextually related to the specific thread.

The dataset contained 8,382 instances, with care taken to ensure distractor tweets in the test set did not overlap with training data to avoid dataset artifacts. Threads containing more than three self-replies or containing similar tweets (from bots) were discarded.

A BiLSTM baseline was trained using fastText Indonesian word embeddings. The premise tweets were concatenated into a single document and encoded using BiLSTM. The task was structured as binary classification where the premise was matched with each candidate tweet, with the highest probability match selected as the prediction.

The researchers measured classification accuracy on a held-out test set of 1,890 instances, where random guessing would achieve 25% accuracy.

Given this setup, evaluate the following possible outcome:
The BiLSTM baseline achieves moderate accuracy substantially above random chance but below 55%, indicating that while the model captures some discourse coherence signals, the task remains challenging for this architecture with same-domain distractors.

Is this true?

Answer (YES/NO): NO